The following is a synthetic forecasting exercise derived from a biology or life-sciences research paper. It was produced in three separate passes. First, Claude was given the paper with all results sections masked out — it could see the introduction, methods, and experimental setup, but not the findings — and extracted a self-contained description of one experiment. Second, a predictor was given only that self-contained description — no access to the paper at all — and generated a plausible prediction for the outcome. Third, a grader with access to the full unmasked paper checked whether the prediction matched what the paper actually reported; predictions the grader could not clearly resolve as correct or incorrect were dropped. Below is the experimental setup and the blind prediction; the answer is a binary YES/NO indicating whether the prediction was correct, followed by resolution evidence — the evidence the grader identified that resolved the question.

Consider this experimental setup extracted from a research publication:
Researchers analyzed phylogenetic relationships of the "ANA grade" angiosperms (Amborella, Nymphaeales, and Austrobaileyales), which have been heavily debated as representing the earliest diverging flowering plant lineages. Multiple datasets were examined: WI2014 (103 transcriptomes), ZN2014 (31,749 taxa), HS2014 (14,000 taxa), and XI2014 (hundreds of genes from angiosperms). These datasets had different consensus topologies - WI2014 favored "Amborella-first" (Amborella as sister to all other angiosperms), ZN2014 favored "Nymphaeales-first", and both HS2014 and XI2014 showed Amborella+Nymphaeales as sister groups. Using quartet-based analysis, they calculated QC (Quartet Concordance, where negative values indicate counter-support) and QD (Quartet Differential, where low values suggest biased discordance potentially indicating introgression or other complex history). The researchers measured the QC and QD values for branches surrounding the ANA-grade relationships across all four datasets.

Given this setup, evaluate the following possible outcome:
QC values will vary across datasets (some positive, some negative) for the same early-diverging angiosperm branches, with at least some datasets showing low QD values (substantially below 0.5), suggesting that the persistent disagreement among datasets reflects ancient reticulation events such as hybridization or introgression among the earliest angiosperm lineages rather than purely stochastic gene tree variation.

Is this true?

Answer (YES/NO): NO